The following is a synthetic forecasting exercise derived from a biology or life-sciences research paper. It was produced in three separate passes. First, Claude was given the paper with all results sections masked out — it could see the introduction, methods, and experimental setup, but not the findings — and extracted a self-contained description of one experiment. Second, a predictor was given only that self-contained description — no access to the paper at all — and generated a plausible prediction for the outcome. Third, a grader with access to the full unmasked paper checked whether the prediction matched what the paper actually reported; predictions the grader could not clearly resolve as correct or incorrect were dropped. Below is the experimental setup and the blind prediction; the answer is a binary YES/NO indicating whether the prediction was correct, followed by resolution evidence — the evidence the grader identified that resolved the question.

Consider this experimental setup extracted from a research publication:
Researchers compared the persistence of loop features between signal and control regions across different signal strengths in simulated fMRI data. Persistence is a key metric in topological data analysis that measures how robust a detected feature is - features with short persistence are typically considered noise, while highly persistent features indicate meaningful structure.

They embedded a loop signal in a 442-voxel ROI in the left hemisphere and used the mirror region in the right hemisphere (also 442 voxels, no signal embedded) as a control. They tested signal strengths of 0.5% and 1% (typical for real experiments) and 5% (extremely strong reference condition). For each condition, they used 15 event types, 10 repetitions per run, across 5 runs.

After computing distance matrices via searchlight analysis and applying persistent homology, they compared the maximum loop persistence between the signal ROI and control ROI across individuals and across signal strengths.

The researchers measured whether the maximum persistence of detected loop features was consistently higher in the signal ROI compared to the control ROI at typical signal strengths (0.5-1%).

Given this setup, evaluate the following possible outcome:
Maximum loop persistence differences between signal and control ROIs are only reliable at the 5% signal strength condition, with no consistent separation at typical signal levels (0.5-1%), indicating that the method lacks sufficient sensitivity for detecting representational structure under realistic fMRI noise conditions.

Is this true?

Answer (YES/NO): NO